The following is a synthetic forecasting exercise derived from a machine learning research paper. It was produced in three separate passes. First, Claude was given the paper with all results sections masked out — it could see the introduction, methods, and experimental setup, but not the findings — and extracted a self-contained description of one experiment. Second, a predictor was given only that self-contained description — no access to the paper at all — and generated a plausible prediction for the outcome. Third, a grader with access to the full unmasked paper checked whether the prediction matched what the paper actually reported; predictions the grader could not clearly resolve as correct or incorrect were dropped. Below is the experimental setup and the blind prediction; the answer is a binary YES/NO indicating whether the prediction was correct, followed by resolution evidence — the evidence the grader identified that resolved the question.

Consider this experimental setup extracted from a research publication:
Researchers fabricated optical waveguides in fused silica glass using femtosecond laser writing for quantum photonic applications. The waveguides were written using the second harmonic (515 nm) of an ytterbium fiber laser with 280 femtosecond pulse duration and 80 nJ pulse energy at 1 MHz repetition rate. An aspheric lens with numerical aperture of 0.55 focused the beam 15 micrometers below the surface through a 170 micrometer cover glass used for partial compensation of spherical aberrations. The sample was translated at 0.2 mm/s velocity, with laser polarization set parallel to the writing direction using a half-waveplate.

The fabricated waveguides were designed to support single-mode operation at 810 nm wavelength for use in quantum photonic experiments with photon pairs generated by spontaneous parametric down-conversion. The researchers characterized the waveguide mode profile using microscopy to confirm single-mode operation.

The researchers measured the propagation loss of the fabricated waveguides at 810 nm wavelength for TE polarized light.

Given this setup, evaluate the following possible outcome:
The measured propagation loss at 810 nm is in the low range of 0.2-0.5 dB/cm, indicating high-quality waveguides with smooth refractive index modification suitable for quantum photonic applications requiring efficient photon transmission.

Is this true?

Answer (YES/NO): YES